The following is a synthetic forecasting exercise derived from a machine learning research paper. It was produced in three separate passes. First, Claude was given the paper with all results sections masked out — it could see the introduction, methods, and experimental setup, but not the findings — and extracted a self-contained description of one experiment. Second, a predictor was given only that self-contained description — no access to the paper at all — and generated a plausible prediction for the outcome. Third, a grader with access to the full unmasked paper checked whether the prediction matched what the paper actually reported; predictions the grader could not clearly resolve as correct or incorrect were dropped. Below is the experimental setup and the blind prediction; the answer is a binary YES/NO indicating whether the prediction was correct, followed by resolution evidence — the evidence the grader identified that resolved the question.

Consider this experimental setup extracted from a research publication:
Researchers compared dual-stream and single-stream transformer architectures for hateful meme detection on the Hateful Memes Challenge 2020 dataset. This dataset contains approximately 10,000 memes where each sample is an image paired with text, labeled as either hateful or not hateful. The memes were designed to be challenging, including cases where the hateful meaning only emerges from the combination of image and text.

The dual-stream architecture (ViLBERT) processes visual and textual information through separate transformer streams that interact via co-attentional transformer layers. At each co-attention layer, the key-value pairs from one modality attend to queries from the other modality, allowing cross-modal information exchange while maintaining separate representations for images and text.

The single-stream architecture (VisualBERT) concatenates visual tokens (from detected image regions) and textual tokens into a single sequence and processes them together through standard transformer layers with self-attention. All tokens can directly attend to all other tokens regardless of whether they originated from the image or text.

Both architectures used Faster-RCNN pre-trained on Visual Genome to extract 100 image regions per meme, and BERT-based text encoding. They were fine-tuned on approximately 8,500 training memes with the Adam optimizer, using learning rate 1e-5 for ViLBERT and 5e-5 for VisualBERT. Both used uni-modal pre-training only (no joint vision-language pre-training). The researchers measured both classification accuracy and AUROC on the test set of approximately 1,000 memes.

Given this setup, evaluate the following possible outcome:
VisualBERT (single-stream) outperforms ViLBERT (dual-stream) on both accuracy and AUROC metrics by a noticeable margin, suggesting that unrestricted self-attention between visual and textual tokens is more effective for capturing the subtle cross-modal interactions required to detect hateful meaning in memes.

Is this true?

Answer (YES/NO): NO